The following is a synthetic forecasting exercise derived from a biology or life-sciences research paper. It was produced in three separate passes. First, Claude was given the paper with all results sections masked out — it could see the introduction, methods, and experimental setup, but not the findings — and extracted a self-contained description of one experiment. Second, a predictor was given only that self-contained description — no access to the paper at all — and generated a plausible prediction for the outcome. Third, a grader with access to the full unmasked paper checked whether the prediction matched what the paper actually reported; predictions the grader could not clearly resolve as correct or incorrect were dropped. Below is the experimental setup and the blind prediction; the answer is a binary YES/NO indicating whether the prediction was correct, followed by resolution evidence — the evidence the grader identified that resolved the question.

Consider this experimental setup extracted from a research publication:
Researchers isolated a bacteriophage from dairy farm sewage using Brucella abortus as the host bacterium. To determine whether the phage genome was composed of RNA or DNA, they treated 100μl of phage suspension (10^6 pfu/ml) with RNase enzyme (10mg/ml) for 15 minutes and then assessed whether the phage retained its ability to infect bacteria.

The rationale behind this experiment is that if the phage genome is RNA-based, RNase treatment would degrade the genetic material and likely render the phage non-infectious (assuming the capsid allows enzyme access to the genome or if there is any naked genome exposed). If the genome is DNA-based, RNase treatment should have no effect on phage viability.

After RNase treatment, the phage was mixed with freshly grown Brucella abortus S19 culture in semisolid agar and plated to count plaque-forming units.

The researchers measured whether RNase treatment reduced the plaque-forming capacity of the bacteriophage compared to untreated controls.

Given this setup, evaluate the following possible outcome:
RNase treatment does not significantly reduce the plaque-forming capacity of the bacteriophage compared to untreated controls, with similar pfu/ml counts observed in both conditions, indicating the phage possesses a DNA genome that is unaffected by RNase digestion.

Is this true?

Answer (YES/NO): YES